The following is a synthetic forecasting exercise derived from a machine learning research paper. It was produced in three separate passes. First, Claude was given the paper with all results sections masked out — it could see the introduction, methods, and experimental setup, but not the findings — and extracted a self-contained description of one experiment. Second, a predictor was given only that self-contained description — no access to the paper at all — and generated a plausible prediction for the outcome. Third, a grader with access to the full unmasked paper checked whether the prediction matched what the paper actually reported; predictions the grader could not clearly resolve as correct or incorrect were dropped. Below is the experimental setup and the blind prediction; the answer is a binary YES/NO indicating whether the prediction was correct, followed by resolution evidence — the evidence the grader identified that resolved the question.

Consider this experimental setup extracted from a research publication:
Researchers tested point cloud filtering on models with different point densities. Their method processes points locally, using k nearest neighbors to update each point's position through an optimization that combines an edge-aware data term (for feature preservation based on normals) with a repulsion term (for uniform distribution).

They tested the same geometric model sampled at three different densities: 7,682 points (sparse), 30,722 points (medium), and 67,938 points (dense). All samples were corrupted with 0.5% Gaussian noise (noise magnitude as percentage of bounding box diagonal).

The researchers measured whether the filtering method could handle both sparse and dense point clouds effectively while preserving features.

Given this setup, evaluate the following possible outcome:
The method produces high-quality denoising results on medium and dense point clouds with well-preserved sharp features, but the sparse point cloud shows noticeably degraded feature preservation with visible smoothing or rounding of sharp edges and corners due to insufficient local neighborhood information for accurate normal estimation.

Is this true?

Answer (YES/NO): NO